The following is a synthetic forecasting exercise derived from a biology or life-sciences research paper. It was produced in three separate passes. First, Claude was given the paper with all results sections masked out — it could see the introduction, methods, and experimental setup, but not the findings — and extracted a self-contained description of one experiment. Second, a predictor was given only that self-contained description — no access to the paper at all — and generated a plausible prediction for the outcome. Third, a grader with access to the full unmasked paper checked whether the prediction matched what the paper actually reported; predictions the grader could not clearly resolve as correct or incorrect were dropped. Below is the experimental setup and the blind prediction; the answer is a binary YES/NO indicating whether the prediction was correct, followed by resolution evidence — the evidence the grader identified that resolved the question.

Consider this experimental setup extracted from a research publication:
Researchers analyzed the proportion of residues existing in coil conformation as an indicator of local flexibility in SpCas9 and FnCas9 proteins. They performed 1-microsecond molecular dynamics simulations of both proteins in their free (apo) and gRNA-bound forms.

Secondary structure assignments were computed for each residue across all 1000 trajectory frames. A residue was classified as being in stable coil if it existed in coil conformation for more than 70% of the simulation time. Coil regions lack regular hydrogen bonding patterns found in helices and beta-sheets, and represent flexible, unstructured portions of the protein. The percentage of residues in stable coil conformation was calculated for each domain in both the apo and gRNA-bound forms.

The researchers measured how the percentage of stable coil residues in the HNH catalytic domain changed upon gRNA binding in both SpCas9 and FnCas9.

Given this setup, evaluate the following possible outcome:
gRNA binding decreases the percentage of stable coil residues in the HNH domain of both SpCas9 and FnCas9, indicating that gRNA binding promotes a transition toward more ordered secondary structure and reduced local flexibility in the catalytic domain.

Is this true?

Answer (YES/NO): NO